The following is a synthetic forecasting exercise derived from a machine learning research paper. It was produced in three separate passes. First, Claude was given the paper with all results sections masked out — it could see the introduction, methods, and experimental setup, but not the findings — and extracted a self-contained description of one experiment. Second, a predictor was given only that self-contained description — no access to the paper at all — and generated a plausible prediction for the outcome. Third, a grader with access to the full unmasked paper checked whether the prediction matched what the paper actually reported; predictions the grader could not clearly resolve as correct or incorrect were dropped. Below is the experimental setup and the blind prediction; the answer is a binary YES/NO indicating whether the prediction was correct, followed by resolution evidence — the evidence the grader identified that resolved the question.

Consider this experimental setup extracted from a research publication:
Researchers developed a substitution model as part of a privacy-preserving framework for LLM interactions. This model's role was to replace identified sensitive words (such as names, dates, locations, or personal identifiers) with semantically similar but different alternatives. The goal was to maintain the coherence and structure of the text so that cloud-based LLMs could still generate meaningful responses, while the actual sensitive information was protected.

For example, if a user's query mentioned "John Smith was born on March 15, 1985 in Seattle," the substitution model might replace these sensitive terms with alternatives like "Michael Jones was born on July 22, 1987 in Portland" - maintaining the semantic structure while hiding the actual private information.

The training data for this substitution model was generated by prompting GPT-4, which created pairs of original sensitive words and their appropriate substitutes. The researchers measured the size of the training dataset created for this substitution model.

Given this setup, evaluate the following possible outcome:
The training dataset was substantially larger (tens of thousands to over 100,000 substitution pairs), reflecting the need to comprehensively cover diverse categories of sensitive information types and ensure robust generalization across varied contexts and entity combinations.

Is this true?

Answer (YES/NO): YES